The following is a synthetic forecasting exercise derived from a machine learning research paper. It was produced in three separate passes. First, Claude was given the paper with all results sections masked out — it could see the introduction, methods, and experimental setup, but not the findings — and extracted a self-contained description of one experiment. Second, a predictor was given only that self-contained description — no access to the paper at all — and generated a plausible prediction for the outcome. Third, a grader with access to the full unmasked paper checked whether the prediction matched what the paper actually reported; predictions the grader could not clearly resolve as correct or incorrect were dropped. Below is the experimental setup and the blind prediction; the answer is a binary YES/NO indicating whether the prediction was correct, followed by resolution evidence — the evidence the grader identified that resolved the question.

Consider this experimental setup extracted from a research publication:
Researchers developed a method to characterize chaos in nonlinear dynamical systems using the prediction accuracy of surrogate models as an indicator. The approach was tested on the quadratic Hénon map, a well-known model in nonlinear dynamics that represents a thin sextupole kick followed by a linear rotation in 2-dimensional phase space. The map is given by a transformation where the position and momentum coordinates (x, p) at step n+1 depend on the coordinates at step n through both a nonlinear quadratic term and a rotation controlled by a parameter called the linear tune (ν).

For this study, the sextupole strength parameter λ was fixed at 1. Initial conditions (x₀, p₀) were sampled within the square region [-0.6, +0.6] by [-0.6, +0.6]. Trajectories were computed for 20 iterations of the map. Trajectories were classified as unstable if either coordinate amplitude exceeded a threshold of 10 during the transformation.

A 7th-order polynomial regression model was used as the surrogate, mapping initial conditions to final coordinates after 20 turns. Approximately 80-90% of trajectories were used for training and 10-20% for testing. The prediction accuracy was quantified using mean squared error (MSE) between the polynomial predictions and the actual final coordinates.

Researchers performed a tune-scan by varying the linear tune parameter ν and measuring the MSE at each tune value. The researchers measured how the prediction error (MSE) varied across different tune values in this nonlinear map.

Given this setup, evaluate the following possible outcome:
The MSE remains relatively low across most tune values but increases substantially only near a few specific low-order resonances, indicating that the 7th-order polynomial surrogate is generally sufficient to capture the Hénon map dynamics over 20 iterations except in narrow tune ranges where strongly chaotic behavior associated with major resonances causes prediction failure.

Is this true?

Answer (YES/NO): NO